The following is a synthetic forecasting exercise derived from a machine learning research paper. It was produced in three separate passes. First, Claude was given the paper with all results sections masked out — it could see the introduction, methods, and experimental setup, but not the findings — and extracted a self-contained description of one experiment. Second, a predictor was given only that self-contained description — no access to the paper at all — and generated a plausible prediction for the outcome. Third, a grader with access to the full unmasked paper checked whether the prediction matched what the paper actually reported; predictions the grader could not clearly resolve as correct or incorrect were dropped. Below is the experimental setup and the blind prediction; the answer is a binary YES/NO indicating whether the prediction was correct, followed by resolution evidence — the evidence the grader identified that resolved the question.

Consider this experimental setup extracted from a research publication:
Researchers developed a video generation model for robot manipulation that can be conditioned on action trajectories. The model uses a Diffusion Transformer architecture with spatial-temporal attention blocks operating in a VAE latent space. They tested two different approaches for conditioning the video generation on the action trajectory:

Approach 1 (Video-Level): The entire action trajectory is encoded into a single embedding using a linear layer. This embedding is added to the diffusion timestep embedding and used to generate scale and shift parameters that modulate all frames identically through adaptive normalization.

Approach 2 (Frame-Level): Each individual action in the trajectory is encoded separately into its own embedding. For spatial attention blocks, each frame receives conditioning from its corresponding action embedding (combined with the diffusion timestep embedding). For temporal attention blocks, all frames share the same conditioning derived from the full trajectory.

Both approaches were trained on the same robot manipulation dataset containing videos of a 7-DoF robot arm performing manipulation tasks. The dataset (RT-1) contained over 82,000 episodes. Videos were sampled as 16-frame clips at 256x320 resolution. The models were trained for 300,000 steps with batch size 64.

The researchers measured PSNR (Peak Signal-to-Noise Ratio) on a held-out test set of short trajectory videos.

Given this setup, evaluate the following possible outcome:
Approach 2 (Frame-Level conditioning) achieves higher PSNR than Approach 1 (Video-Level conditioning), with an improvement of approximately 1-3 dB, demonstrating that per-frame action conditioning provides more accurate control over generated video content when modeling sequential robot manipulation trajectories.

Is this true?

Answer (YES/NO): NO